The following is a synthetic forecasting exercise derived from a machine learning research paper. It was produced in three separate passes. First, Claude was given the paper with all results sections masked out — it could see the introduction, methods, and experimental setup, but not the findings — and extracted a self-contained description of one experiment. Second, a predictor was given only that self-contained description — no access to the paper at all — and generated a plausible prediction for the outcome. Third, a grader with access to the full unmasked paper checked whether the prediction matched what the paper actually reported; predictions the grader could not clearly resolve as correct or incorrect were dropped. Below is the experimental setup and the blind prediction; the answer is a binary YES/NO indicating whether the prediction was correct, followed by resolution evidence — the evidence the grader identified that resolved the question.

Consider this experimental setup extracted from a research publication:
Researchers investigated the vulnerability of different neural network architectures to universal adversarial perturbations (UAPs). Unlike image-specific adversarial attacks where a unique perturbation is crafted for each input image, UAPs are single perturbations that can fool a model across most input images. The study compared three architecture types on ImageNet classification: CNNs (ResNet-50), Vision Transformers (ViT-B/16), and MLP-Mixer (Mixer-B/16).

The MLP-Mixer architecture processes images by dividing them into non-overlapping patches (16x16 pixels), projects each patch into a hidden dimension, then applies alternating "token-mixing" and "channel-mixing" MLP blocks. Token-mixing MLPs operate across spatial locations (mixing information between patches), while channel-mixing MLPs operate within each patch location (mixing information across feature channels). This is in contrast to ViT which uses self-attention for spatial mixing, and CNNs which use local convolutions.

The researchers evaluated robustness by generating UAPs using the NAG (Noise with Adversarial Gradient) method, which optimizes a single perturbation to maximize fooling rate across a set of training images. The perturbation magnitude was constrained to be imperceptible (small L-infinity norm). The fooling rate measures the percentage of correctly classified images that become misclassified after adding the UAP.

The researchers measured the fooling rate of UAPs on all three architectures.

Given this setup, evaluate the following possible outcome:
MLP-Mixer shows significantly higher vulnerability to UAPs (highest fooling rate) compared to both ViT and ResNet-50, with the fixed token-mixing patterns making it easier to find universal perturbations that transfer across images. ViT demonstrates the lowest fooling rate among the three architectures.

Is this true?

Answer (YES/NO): NO